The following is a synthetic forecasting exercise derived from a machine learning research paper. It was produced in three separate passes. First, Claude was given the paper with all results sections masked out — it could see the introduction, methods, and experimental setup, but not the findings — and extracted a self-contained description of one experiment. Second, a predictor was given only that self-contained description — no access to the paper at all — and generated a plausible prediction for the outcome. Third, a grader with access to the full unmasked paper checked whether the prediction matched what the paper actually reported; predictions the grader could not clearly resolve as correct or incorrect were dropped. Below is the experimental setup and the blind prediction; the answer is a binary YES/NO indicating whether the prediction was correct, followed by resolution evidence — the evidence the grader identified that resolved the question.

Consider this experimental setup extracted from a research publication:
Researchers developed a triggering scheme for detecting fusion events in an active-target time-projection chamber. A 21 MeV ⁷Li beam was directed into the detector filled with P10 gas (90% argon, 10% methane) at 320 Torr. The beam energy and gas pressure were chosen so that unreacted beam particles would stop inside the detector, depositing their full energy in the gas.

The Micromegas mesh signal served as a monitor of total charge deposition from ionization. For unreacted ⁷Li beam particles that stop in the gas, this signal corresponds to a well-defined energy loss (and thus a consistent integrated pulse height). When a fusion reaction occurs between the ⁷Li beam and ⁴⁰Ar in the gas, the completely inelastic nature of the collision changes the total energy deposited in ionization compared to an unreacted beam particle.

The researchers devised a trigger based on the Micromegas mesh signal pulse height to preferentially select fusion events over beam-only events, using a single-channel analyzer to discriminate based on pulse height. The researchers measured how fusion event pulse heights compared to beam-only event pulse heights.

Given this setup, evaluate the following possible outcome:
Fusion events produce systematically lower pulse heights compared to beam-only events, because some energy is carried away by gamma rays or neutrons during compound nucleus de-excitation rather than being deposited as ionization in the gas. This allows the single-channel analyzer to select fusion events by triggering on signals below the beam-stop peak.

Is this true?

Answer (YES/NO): YES